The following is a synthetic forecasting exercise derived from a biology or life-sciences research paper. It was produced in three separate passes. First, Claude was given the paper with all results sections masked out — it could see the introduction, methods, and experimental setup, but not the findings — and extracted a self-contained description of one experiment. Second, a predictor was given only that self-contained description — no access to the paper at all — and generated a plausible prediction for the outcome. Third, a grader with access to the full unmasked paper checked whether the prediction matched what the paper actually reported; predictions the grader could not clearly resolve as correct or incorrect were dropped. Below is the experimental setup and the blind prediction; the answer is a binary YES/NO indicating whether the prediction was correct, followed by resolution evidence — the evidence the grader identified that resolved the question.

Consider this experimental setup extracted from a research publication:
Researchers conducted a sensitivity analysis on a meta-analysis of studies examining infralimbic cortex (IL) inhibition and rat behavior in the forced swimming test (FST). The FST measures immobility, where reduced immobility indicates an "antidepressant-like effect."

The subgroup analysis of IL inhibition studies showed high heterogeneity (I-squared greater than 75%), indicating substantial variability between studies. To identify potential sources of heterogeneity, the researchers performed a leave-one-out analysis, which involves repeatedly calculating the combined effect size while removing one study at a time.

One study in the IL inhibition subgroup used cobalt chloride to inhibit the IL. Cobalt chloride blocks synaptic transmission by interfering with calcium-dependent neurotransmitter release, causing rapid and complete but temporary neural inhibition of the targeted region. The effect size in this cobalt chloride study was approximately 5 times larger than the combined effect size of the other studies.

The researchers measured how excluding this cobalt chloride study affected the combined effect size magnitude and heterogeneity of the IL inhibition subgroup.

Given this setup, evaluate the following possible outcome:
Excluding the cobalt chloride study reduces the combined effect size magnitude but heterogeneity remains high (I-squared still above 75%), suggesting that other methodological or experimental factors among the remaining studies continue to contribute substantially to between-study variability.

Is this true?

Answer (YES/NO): NO